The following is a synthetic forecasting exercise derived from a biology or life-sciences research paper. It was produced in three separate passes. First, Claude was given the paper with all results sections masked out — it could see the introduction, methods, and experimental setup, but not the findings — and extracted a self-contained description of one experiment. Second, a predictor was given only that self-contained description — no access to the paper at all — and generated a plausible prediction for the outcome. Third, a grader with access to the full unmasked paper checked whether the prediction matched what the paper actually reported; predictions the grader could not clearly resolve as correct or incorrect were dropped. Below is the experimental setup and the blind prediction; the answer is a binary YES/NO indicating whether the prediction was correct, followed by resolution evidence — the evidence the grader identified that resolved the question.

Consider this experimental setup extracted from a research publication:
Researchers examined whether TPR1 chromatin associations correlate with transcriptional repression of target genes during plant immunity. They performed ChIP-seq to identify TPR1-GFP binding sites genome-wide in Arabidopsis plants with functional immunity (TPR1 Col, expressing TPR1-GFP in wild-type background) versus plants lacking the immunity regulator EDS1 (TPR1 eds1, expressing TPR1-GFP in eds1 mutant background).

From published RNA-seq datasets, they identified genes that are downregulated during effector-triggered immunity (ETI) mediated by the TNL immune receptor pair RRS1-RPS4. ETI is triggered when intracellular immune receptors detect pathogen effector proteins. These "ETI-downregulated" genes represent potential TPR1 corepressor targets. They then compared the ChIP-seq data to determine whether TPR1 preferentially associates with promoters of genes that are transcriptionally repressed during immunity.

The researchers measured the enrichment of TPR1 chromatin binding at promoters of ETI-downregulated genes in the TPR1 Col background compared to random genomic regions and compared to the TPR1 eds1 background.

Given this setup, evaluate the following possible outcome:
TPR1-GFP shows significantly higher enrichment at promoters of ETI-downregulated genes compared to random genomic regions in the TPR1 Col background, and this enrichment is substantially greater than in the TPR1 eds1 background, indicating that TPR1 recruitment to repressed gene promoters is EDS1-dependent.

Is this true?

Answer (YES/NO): NO